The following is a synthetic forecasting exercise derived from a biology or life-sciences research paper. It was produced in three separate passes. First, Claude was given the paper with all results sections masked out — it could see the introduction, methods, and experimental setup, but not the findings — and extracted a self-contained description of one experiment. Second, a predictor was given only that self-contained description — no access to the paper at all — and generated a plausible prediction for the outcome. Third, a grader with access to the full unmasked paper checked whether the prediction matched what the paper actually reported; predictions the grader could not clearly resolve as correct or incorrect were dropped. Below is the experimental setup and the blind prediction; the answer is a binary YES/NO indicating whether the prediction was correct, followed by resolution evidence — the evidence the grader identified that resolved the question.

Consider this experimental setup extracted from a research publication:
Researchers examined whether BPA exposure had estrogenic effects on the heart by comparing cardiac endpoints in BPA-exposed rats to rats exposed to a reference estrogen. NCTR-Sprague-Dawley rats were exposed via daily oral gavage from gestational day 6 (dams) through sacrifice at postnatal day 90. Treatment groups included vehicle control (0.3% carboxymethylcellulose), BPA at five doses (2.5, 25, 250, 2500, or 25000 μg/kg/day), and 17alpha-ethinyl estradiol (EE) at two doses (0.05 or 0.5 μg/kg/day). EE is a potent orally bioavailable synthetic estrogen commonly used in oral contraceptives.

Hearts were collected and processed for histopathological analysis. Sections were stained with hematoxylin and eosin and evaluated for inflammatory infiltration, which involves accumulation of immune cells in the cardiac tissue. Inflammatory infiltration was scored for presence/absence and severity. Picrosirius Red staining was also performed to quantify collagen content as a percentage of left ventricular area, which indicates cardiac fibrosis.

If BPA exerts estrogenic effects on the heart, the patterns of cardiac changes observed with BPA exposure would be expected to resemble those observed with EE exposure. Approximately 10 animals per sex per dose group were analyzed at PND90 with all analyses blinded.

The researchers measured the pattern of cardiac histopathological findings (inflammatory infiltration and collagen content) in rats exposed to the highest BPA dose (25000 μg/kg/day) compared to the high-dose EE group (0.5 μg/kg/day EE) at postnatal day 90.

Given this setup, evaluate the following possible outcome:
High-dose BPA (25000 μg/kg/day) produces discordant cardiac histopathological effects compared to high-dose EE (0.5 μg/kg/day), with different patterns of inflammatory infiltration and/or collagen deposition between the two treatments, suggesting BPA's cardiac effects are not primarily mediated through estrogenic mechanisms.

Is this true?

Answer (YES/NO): NO